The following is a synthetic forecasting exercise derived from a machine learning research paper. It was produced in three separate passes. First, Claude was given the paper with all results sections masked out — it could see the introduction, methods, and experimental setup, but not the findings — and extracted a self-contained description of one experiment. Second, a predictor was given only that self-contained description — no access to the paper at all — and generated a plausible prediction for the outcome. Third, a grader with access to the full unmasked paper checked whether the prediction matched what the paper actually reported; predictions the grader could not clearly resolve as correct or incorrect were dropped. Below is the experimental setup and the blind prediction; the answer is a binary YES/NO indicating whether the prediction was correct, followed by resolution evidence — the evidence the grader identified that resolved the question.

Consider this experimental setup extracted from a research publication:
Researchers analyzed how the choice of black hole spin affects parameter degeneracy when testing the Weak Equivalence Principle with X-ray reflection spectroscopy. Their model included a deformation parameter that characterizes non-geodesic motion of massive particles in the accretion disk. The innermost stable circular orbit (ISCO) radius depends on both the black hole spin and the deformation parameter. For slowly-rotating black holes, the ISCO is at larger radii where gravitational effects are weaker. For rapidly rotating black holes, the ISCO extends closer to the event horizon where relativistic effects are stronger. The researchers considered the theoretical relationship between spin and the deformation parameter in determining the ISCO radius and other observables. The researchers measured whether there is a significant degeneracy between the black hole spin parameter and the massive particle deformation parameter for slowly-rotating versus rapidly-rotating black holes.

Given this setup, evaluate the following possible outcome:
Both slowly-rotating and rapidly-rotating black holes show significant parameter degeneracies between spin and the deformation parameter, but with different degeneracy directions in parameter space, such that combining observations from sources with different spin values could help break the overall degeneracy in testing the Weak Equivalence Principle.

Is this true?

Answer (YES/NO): NO